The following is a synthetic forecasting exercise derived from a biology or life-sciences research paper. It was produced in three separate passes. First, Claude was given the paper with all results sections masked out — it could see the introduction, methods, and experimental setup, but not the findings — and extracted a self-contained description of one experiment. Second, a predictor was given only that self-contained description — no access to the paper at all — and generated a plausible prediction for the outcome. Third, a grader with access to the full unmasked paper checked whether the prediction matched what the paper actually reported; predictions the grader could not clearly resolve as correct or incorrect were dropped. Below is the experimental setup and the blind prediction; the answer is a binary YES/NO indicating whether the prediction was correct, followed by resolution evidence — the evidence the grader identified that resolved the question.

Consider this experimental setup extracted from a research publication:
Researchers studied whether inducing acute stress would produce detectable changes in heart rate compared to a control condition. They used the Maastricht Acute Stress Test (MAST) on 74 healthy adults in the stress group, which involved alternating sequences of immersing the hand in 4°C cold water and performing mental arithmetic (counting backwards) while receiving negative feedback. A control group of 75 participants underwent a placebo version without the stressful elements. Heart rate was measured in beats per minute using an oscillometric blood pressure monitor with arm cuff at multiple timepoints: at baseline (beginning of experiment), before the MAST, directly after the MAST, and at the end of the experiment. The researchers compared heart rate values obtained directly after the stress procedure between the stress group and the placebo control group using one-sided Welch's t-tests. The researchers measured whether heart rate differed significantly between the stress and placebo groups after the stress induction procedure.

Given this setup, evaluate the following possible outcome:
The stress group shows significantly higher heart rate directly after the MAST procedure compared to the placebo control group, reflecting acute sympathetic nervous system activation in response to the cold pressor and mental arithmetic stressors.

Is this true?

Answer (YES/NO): NO